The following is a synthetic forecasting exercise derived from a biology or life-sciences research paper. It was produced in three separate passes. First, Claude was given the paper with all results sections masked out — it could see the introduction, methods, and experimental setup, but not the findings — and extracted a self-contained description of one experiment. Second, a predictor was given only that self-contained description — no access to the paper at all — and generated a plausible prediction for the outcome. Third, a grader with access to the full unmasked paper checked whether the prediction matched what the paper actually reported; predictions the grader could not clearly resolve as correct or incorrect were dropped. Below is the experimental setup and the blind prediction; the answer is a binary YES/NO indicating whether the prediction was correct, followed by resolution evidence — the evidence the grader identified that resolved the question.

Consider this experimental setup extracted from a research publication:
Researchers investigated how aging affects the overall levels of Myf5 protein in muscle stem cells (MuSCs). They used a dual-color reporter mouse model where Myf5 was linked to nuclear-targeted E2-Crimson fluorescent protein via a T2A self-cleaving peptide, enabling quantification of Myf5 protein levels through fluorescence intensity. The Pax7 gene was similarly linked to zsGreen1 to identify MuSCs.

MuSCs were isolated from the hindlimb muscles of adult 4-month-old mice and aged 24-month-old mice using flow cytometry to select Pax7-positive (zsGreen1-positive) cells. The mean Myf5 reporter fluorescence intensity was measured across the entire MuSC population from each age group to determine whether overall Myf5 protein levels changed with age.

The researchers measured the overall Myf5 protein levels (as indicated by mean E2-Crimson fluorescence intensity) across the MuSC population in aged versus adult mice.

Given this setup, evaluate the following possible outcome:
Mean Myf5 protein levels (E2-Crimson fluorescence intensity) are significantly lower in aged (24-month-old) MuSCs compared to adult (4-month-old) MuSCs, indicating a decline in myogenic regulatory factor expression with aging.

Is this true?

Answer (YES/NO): NO